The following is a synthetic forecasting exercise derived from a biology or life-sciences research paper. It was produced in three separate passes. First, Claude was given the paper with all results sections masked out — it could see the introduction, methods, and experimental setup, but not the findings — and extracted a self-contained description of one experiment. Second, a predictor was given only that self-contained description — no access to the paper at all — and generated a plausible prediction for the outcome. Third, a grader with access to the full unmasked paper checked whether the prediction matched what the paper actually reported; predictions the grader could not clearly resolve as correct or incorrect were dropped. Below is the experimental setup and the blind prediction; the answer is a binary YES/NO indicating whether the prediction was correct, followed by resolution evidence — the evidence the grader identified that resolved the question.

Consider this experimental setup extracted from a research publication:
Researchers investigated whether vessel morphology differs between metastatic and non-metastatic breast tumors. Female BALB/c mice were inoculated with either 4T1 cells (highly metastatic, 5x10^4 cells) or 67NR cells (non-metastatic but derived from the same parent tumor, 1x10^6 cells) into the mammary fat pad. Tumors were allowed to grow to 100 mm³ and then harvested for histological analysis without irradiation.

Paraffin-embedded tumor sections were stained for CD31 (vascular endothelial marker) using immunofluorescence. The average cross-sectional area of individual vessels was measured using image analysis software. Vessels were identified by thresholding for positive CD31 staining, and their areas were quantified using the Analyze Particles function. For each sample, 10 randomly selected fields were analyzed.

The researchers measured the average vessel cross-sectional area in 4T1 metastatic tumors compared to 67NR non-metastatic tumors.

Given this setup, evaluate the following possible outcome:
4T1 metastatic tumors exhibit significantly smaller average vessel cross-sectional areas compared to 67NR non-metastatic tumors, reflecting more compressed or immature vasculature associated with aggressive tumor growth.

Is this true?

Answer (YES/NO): NO